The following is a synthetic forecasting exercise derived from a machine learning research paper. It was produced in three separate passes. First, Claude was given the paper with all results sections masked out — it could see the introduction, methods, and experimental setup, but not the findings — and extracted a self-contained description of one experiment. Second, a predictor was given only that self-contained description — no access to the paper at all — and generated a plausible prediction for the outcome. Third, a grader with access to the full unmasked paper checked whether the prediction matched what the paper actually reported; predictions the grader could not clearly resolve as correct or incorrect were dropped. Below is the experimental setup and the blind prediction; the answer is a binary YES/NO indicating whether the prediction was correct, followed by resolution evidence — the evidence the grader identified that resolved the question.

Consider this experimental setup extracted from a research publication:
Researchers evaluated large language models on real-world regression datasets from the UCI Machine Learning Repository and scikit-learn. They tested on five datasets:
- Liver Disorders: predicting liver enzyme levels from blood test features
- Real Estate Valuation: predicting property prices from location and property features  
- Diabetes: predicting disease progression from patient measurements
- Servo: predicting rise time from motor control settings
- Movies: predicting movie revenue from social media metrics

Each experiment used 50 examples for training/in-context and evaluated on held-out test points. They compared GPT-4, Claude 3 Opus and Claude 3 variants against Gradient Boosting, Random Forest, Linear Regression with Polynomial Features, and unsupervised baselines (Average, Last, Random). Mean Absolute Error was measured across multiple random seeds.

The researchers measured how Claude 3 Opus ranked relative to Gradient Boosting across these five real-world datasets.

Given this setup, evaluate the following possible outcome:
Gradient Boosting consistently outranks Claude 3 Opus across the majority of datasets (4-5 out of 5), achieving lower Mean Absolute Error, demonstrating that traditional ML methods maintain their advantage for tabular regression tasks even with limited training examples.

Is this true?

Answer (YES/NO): YES